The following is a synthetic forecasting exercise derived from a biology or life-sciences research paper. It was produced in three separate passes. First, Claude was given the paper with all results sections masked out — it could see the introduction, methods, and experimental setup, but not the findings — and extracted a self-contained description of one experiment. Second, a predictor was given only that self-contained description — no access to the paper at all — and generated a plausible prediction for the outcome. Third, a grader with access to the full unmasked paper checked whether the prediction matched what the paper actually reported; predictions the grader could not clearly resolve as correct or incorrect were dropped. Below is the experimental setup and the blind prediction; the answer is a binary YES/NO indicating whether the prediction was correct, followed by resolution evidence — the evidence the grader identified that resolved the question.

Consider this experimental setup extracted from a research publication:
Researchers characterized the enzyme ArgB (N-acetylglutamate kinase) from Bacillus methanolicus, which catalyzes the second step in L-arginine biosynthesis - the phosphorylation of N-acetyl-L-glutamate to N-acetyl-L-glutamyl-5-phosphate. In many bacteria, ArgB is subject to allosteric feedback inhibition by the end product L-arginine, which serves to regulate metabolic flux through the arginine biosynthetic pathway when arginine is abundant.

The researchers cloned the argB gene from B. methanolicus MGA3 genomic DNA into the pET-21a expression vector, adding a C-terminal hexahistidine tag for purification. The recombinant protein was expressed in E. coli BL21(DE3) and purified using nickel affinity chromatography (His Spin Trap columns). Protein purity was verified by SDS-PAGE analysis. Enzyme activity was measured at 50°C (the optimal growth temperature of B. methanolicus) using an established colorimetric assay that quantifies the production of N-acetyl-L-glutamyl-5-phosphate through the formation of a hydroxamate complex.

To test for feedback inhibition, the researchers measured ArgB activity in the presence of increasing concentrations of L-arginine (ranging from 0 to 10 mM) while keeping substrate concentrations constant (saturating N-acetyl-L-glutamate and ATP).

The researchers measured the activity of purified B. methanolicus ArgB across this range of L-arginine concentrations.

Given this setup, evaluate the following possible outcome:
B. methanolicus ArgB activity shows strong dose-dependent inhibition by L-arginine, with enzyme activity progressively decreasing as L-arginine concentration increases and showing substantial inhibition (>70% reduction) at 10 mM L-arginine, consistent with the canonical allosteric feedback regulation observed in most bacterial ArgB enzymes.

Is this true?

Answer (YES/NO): NO